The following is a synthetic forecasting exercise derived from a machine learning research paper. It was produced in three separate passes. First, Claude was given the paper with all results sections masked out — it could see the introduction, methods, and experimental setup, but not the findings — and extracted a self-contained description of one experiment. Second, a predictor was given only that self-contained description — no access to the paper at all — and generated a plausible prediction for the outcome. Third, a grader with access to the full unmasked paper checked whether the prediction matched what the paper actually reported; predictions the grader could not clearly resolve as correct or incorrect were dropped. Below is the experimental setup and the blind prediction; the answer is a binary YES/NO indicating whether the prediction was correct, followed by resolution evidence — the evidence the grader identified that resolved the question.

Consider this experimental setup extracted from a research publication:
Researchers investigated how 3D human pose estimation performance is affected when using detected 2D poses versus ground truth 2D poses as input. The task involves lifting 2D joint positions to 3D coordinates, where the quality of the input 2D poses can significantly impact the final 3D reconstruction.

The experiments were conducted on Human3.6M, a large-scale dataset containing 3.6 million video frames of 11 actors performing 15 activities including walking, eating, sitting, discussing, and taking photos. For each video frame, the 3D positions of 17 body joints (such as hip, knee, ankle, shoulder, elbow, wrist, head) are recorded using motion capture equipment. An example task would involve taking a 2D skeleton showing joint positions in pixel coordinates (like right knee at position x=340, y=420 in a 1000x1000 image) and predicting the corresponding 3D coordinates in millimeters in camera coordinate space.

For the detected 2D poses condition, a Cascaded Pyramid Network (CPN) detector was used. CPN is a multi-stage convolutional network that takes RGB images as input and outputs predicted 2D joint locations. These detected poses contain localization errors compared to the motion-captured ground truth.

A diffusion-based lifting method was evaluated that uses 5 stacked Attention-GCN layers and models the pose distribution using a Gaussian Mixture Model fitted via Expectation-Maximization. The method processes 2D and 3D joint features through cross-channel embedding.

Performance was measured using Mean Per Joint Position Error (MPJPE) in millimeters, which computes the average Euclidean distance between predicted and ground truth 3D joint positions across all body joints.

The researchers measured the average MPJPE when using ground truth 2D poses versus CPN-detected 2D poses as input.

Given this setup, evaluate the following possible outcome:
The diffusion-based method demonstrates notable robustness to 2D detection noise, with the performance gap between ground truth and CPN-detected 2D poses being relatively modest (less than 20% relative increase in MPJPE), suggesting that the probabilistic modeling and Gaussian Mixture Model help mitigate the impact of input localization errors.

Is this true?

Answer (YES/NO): NO